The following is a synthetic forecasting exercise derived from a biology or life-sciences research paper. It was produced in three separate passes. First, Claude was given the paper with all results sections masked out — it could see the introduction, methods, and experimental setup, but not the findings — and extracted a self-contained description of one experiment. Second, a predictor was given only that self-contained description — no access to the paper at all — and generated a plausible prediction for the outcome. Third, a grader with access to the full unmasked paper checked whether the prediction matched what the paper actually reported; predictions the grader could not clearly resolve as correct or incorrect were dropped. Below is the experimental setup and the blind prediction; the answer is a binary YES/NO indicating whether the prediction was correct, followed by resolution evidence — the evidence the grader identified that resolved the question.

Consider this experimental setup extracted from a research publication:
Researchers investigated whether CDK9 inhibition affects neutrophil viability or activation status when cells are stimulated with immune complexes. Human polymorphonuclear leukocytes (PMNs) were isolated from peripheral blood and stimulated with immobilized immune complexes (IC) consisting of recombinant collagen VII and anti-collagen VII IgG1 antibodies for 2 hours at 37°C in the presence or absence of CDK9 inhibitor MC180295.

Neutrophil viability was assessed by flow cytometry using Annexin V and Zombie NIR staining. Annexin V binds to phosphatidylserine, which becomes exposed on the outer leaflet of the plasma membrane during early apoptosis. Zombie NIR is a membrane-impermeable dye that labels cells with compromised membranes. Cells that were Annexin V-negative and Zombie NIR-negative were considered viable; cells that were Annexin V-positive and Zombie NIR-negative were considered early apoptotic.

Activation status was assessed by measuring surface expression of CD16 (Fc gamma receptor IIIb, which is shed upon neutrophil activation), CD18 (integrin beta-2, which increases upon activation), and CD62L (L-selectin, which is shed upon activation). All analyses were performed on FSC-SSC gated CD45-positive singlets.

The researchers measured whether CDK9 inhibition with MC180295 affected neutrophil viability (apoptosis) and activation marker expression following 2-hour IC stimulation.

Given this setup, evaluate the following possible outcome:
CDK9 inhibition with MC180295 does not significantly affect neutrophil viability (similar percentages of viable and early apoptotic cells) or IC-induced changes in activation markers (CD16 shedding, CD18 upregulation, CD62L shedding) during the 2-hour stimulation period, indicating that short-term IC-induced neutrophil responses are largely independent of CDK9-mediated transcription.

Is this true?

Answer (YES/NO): NO